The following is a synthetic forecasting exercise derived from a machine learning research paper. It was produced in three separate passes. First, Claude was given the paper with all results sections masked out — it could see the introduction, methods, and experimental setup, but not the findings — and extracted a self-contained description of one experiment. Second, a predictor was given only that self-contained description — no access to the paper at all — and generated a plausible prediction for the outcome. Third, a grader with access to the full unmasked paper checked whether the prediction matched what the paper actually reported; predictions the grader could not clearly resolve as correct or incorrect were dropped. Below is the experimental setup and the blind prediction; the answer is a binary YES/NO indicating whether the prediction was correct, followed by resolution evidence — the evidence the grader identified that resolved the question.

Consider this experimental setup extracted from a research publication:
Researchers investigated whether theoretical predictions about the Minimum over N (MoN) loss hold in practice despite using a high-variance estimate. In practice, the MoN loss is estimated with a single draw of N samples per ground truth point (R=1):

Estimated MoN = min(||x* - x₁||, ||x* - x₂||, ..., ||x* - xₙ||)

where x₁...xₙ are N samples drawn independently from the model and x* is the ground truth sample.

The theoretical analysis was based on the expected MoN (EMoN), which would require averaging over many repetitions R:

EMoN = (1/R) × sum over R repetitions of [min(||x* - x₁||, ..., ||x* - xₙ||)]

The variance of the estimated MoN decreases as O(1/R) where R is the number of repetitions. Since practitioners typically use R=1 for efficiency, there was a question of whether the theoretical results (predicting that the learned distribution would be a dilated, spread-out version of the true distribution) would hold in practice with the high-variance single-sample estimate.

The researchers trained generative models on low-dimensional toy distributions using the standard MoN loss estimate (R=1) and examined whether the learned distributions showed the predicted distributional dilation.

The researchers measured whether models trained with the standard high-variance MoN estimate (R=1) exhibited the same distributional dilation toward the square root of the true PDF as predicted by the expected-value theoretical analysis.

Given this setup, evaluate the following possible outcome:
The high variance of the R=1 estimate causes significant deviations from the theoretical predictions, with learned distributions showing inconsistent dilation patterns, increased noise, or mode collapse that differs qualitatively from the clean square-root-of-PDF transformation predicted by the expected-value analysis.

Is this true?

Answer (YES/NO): NO